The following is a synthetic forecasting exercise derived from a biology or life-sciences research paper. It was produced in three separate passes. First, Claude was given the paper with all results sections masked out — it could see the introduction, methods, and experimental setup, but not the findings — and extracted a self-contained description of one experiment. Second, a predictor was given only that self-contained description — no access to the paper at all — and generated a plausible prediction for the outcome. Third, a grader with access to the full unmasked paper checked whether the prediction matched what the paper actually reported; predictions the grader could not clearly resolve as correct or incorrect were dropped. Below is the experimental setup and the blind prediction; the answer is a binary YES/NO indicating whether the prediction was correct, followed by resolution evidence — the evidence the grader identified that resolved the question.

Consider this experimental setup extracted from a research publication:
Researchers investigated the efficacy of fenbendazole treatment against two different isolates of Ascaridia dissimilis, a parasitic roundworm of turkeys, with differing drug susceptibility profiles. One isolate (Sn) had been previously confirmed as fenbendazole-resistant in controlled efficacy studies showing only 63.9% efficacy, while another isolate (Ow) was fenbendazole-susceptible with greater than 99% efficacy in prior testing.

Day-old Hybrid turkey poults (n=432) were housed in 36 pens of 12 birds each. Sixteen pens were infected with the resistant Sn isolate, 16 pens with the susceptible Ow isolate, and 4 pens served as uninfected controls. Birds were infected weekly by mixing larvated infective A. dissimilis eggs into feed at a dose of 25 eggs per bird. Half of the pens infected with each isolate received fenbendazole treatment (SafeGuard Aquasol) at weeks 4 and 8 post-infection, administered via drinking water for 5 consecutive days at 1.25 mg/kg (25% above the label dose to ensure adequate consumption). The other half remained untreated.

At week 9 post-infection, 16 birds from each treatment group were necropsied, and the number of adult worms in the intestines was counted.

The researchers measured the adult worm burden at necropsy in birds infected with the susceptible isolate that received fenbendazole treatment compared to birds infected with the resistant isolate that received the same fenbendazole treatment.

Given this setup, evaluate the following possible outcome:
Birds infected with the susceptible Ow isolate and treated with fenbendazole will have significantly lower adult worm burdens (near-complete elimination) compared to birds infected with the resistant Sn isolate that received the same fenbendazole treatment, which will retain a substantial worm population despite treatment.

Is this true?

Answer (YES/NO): NO